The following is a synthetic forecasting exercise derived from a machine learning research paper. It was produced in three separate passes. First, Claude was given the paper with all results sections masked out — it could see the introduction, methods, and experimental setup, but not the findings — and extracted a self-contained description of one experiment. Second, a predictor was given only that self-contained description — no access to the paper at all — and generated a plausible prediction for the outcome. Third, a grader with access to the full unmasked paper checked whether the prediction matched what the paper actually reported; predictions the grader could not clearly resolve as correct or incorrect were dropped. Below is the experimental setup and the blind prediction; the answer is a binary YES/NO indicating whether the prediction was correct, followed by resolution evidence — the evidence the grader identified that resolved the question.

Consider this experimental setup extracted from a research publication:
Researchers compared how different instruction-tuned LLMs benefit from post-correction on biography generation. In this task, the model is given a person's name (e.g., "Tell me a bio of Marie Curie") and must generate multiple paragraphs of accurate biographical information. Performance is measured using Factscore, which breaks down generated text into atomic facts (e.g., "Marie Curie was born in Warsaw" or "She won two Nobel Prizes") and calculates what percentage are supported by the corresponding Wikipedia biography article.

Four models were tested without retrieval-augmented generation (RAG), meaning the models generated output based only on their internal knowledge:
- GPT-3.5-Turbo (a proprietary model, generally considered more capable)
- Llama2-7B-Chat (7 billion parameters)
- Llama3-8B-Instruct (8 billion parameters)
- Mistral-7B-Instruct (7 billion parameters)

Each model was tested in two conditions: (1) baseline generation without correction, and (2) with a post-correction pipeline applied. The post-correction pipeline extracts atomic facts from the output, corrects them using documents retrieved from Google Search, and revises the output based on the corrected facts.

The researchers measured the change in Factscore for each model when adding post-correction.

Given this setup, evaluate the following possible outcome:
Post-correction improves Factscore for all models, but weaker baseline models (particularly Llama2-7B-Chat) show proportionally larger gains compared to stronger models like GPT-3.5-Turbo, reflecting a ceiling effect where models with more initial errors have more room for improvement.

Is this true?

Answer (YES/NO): YES